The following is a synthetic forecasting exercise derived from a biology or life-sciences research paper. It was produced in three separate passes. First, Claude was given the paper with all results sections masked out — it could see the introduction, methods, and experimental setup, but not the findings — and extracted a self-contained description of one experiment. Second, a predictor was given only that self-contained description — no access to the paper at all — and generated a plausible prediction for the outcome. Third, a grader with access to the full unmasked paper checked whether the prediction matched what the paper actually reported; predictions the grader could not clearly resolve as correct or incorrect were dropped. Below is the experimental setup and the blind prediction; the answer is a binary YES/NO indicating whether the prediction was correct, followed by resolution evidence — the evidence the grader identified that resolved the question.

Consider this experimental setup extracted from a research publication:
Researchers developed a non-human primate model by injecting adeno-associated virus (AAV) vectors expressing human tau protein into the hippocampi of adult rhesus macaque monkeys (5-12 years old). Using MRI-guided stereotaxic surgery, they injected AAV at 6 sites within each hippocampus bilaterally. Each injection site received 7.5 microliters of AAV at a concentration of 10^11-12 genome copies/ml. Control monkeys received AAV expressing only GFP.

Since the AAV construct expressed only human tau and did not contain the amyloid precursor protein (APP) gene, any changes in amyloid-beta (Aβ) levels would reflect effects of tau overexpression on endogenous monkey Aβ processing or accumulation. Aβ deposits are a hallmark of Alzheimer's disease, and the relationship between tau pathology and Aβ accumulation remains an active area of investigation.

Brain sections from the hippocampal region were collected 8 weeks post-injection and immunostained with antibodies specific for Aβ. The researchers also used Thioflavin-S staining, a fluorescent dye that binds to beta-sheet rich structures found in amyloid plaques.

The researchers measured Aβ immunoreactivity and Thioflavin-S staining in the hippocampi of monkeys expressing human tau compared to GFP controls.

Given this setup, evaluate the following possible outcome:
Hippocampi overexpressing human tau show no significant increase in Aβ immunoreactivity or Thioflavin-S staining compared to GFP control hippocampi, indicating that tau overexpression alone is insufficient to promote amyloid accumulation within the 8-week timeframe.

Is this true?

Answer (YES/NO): NO